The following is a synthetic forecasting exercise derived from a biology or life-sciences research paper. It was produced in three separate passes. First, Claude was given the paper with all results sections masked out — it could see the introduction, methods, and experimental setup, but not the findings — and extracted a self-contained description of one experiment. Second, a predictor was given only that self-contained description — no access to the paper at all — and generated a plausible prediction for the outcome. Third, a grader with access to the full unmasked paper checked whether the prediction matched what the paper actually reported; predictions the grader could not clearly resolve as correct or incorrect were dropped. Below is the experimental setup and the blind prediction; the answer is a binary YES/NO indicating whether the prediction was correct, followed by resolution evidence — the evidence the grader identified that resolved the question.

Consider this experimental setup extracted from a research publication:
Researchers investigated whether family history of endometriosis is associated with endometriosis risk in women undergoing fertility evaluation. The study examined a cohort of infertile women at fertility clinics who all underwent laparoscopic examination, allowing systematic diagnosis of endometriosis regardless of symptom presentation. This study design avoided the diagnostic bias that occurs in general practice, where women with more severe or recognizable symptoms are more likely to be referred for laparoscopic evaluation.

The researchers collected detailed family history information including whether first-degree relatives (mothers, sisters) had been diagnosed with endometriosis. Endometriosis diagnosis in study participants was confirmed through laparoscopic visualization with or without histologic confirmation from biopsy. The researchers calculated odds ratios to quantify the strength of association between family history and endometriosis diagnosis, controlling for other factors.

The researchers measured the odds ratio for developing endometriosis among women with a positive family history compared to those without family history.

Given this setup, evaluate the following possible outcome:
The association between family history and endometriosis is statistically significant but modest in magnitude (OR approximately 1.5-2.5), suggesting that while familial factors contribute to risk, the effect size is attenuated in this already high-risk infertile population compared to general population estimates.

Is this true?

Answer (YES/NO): NO